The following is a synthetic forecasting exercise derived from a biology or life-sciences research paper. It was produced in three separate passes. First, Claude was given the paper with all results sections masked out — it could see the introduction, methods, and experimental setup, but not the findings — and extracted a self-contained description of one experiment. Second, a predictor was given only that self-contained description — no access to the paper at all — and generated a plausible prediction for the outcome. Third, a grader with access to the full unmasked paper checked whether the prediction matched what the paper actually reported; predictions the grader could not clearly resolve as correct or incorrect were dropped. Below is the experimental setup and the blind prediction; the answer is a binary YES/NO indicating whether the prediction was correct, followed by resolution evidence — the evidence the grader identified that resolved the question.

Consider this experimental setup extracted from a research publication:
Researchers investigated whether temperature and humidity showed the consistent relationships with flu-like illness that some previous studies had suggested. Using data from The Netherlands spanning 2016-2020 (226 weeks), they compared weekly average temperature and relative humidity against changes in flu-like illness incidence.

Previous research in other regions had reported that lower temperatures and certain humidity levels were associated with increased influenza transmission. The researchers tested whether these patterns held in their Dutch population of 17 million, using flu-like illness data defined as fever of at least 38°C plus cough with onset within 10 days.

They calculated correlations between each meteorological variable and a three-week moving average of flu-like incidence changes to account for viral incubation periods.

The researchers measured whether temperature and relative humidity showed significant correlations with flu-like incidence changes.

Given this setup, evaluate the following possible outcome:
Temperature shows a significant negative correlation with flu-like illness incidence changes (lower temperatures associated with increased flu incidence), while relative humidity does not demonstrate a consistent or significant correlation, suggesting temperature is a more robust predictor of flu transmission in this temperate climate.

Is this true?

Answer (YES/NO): NO